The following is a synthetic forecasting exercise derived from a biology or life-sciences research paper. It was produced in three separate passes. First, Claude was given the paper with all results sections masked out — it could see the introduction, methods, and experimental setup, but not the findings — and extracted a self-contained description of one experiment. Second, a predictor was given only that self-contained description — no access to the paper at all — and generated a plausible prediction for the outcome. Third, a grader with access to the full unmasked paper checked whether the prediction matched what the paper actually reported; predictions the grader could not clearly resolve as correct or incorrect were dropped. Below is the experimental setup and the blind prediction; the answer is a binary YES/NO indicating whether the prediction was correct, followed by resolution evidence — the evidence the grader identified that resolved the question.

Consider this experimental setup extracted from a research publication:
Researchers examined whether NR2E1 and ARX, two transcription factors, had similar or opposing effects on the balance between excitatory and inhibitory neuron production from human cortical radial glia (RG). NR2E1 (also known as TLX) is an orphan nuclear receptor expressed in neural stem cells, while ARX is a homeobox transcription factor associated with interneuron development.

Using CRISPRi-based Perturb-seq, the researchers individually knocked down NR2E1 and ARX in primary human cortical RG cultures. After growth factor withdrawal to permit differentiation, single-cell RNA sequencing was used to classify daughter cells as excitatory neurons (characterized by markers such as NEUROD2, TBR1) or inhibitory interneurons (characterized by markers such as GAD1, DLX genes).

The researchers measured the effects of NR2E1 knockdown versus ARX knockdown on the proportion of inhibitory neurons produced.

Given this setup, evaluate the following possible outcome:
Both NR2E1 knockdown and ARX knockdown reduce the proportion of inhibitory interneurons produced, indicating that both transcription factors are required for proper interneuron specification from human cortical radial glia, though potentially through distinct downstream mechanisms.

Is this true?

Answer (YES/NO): NO